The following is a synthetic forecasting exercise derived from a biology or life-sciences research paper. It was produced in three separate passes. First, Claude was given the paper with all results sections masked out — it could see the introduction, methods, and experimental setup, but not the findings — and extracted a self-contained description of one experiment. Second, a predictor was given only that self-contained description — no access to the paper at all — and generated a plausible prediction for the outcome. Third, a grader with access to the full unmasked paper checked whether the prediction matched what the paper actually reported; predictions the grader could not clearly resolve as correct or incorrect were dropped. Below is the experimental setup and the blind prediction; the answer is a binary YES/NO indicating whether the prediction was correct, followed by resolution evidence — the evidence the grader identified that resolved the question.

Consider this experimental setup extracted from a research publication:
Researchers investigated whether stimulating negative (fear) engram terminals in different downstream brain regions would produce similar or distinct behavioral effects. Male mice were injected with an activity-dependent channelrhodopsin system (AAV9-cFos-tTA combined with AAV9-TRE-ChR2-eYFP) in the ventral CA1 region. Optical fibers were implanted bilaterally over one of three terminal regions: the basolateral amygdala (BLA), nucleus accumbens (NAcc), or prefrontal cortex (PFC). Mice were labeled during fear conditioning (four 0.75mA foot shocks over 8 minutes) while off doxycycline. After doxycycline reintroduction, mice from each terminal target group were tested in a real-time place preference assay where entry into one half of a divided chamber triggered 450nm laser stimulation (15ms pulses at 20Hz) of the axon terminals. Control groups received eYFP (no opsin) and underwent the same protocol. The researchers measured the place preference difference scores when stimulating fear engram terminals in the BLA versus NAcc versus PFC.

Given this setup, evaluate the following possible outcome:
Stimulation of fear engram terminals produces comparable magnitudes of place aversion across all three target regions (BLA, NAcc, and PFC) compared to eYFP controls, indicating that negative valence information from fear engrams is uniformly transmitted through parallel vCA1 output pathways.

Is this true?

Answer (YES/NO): NO